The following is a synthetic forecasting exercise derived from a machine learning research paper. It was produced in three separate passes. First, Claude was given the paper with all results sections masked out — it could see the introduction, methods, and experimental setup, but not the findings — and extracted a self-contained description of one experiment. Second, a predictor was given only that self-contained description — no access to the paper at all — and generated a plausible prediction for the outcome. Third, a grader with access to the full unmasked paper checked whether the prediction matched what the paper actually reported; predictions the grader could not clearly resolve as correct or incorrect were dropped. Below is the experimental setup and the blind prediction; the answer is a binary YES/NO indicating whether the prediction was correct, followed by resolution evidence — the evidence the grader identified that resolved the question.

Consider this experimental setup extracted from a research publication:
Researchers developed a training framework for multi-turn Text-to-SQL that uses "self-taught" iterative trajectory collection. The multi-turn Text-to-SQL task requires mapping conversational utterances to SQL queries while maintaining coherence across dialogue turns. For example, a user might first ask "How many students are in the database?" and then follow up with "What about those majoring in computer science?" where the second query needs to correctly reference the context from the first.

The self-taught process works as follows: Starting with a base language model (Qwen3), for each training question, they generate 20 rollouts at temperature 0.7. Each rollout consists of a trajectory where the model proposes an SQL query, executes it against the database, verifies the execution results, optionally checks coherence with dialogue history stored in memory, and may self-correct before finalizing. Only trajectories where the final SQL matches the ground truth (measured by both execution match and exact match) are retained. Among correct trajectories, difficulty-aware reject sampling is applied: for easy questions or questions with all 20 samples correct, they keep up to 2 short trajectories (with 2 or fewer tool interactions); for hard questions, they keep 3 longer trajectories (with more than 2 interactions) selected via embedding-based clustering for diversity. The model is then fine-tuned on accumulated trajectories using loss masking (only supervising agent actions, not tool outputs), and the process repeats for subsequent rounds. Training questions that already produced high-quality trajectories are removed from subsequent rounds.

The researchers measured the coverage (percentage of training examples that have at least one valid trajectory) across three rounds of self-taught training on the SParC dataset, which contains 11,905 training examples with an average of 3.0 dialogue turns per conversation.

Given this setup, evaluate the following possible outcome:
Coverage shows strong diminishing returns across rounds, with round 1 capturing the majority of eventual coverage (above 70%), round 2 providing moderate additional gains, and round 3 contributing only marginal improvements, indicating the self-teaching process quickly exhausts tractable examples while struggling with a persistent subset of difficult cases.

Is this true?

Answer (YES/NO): YES